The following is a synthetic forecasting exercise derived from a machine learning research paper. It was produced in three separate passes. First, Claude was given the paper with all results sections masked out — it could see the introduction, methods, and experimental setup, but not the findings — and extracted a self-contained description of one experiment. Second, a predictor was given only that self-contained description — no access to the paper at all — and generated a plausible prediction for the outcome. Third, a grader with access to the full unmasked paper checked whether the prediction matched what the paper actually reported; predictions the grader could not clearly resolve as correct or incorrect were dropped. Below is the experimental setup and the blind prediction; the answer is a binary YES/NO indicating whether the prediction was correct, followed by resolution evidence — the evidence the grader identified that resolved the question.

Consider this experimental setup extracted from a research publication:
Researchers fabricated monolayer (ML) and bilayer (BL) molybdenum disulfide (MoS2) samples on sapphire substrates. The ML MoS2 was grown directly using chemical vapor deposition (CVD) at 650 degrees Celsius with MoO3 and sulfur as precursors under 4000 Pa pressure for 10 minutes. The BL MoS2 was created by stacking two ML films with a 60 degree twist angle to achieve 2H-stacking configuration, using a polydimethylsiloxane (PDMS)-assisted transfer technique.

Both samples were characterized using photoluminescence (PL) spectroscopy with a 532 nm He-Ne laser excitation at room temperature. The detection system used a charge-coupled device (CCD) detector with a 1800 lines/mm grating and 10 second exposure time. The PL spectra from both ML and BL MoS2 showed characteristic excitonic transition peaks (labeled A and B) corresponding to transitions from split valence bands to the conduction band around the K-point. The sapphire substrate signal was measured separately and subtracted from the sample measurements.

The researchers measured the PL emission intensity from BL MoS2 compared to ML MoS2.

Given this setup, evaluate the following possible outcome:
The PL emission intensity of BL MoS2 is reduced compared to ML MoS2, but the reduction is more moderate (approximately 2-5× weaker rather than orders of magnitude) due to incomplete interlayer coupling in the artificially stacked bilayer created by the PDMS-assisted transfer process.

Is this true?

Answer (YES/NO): NO